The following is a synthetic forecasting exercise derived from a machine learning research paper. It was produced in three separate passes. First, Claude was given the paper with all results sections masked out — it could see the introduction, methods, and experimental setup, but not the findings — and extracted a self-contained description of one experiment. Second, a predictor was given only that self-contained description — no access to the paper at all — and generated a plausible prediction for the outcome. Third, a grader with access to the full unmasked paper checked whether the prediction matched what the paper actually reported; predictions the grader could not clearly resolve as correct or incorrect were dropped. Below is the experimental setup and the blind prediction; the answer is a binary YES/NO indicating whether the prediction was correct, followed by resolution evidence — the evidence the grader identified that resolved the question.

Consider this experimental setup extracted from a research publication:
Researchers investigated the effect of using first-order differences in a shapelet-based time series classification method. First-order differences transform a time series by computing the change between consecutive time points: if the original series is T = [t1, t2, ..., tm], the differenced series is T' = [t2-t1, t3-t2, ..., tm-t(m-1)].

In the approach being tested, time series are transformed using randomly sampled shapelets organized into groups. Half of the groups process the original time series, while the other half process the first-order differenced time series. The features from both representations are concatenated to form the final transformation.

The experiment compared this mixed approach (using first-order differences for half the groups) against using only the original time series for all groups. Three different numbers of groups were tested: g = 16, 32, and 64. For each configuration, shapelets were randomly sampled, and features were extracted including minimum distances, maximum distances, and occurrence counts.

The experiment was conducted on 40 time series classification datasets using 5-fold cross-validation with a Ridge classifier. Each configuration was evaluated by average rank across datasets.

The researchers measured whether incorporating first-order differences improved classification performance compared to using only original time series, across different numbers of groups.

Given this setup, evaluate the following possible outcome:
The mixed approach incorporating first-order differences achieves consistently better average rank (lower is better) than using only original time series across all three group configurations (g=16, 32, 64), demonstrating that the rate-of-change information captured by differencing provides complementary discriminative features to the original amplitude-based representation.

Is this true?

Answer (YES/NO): YES